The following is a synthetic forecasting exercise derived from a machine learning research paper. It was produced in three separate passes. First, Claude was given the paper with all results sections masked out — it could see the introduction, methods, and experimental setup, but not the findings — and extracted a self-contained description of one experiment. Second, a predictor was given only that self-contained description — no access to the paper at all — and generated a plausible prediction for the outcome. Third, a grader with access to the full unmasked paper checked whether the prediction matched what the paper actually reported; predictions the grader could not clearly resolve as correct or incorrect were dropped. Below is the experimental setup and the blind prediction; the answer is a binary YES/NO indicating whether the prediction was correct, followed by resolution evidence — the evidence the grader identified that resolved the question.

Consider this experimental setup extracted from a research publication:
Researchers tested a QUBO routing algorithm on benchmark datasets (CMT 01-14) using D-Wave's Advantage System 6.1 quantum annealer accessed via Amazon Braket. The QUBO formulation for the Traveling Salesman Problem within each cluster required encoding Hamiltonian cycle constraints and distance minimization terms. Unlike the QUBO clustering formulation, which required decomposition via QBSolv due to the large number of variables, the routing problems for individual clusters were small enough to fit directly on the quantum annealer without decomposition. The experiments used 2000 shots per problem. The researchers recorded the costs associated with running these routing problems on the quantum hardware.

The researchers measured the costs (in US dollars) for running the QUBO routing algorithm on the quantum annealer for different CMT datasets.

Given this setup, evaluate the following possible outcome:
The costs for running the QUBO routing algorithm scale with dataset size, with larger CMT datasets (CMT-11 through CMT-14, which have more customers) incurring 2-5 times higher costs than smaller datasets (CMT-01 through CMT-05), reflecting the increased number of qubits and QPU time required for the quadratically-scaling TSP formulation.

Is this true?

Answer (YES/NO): NO